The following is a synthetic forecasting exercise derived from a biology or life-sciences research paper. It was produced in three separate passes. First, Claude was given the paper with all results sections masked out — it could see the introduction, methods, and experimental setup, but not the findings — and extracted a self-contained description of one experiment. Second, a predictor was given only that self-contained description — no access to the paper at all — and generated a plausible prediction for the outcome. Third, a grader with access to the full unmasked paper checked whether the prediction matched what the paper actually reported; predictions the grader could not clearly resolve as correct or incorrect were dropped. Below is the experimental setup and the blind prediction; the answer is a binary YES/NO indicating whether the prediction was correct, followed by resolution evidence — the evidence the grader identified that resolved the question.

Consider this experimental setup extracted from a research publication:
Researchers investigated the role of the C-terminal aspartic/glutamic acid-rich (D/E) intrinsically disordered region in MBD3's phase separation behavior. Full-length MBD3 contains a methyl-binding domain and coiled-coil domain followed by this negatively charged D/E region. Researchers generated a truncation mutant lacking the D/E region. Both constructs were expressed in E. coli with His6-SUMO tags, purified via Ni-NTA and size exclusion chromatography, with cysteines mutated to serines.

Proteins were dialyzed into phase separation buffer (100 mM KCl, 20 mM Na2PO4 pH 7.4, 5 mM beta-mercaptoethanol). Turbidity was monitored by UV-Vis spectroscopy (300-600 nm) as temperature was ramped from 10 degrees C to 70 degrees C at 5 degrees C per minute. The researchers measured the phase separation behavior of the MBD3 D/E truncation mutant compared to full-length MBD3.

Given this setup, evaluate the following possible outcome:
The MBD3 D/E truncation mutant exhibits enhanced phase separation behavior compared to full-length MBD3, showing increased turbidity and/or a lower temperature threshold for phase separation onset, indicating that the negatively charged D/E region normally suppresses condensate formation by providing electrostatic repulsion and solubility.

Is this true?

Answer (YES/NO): YES